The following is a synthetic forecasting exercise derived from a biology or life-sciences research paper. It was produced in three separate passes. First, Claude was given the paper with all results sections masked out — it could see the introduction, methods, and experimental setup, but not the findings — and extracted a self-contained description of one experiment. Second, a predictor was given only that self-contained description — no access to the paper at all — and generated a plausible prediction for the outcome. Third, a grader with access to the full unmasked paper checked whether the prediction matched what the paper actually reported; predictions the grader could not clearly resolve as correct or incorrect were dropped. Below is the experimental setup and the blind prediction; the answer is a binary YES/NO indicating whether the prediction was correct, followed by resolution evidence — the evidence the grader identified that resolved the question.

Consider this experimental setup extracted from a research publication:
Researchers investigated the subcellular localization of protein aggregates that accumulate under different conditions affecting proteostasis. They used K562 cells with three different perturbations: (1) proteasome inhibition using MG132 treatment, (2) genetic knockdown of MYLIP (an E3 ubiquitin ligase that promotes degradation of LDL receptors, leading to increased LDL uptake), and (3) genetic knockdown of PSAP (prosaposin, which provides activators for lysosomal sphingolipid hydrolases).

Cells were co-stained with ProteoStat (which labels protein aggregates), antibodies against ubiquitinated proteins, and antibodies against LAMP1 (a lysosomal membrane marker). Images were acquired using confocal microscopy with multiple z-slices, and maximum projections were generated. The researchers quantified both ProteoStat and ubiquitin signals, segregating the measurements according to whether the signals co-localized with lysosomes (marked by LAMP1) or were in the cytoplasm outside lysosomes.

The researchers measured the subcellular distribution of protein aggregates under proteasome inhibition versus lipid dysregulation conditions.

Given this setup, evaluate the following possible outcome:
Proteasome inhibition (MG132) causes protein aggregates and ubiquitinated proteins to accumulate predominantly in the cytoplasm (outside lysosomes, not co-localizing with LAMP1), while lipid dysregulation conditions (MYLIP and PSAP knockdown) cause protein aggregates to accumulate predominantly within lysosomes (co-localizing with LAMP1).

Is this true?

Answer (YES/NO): NO